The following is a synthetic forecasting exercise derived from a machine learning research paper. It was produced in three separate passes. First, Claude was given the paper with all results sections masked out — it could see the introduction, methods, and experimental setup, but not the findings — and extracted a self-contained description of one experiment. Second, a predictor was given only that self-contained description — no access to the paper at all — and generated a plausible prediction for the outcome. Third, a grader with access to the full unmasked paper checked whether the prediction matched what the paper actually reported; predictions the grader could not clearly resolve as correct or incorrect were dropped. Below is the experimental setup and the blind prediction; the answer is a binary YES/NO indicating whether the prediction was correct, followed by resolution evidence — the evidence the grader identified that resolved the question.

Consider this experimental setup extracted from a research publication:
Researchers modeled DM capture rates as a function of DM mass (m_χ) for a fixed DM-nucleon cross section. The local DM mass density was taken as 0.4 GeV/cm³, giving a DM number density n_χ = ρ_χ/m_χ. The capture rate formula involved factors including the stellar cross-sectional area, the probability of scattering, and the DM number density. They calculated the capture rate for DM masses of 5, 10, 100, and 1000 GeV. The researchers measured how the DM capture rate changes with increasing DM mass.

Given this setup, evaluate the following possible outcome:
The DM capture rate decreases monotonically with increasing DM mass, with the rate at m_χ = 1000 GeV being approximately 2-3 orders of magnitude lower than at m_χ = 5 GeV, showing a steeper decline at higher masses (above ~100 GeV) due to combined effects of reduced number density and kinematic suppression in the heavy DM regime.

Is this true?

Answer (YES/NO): NO